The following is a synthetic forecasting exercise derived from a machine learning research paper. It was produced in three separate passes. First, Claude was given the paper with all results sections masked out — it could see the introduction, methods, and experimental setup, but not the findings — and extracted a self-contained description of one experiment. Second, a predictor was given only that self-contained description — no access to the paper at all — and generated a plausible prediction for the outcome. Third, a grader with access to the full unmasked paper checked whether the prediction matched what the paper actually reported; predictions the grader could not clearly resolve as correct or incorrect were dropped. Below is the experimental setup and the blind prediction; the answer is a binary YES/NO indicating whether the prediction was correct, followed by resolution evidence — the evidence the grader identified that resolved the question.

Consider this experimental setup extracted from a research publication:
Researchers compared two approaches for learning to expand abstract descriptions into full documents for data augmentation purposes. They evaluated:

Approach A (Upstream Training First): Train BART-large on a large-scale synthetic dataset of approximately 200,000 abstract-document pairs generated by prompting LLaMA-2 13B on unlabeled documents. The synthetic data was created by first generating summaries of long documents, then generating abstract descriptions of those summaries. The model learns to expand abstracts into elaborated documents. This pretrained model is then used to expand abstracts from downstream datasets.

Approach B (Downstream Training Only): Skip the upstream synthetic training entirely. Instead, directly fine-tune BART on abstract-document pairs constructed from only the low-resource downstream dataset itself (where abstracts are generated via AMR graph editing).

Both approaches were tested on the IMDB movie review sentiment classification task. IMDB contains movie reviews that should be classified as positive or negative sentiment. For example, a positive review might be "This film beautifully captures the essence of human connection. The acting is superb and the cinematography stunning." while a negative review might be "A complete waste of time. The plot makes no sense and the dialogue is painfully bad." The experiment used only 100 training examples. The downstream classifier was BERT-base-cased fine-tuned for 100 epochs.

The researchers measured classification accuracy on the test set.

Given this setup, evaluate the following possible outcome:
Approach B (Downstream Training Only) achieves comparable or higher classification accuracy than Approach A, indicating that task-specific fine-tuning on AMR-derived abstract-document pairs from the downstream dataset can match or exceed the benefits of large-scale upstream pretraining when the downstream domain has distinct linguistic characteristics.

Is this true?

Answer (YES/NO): NO